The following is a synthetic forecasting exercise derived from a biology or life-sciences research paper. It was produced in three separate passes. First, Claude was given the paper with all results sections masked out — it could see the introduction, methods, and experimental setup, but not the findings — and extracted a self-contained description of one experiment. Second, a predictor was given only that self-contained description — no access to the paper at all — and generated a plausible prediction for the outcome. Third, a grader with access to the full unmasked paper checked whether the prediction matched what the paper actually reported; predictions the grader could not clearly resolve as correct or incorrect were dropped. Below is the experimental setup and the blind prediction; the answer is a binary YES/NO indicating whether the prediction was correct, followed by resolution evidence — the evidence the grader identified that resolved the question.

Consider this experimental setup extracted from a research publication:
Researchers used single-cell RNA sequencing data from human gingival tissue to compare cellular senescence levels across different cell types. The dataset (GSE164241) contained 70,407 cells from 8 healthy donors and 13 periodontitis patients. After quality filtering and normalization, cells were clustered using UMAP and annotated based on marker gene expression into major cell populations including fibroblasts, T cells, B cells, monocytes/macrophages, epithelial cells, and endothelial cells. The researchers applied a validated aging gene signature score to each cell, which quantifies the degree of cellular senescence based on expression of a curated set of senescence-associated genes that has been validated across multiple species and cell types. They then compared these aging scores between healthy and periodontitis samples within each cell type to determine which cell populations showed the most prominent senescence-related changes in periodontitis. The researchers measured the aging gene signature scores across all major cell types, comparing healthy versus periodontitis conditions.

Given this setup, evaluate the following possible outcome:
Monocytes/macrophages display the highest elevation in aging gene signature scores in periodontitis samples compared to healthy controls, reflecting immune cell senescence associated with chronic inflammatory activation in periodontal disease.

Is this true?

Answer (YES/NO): NO